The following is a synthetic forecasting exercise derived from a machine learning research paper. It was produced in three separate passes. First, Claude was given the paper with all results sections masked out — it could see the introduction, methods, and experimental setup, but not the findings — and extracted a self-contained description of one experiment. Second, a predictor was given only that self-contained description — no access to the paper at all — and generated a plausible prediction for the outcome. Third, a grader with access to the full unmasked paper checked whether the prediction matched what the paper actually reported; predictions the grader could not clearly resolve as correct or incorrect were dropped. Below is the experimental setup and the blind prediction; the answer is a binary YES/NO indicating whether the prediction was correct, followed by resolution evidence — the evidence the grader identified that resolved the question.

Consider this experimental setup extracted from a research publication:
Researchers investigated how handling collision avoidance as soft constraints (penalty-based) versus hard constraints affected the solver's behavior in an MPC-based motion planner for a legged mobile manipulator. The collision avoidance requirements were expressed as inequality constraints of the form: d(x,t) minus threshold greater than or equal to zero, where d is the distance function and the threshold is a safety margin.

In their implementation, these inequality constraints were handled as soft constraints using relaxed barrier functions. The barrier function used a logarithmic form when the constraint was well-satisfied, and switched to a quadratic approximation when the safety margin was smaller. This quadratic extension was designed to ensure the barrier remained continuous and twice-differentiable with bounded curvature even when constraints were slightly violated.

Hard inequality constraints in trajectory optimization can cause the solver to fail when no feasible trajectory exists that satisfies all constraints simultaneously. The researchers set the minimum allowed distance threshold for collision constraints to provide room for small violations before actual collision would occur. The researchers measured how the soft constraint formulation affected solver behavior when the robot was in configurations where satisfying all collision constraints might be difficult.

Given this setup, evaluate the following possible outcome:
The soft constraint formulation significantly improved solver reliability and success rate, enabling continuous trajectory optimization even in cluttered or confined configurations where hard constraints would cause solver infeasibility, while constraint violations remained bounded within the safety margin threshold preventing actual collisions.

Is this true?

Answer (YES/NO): YES